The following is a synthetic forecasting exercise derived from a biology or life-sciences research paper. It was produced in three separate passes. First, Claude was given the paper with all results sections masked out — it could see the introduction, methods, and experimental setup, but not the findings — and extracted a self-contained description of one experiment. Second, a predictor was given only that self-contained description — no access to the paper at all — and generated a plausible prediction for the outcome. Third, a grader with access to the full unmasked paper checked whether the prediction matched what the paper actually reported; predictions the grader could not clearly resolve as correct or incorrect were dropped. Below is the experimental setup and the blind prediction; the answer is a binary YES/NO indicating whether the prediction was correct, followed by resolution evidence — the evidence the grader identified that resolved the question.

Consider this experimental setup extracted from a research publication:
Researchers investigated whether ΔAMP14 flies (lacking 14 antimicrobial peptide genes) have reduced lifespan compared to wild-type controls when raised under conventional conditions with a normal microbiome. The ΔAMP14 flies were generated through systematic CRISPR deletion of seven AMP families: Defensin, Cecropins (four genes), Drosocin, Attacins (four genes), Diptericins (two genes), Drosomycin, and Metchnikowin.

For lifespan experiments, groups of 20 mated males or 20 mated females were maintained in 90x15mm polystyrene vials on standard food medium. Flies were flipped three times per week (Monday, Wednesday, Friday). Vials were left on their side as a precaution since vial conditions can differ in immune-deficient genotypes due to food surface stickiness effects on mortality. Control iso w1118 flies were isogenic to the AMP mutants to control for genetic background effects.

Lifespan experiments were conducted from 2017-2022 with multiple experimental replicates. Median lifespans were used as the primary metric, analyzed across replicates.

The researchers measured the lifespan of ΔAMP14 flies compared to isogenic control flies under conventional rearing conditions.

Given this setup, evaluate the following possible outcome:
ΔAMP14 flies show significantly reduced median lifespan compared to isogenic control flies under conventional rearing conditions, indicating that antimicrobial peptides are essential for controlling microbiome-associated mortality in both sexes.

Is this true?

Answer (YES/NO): YES